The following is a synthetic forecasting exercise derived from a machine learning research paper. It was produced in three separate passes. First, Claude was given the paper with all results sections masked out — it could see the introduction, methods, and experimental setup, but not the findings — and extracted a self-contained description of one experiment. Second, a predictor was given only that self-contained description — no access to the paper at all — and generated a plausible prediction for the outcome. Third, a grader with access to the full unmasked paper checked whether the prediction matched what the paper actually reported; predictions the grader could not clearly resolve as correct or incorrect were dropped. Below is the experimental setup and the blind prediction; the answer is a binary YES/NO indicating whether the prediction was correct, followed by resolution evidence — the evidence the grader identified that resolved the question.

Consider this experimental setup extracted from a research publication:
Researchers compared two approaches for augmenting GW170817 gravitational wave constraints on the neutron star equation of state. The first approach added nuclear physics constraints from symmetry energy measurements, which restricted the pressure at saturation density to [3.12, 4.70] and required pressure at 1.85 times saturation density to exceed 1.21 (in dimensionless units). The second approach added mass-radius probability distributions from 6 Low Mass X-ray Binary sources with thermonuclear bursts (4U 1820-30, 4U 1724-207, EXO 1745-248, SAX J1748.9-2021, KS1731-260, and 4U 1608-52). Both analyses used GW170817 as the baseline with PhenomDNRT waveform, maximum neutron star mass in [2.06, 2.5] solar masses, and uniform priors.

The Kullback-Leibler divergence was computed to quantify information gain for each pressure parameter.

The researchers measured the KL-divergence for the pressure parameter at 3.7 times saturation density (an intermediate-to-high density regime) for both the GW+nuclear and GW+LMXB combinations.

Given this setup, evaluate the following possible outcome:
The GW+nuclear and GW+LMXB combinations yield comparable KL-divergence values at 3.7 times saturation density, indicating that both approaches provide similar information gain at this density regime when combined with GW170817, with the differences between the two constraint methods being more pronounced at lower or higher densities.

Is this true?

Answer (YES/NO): NO